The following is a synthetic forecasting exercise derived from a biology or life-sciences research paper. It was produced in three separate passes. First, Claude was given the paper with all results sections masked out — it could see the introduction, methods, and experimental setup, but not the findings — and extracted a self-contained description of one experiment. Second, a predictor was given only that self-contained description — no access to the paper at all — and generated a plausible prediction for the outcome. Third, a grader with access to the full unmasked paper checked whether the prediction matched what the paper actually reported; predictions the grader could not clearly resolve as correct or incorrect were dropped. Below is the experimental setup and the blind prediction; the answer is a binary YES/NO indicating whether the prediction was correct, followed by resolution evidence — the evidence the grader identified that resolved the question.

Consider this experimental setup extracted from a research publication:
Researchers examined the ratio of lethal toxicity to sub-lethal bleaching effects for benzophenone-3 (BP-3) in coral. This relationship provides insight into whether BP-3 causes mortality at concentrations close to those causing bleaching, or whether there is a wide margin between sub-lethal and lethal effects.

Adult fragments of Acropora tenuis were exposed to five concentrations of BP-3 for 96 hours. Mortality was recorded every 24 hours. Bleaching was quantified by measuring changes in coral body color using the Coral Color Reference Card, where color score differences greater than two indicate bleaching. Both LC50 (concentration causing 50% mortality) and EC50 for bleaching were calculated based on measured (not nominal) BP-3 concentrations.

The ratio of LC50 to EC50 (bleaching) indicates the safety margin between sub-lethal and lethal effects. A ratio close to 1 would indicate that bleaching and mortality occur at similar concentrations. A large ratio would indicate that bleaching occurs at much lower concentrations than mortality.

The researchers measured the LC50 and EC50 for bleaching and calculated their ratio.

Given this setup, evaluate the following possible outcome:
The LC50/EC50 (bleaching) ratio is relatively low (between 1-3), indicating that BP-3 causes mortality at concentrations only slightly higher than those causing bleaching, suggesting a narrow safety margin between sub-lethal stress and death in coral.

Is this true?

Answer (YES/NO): YES